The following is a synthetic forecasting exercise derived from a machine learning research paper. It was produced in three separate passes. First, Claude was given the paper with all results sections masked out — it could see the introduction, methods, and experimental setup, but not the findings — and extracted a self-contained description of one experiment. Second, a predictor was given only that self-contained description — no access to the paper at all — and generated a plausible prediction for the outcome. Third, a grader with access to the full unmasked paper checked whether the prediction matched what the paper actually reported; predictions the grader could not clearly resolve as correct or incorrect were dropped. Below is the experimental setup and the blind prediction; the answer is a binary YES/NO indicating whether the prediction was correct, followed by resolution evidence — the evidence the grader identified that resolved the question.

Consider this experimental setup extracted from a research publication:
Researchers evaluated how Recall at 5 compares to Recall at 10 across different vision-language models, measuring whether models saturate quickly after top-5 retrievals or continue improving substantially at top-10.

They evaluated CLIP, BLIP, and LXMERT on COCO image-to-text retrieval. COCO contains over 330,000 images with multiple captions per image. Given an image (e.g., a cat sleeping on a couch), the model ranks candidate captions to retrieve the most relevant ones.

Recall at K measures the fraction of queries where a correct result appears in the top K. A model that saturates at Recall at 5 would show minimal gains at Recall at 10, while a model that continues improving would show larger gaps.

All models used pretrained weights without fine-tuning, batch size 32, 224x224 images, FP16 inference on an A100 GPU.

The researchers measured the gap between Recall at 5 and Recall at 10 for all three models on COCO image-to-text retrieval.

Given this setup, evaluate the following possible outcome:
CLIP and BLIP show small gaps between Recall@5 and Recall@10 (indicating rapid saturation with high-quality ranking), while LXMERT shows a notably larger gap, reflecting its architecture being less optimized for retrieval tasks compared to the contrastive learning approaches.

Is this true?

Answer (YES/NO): NO